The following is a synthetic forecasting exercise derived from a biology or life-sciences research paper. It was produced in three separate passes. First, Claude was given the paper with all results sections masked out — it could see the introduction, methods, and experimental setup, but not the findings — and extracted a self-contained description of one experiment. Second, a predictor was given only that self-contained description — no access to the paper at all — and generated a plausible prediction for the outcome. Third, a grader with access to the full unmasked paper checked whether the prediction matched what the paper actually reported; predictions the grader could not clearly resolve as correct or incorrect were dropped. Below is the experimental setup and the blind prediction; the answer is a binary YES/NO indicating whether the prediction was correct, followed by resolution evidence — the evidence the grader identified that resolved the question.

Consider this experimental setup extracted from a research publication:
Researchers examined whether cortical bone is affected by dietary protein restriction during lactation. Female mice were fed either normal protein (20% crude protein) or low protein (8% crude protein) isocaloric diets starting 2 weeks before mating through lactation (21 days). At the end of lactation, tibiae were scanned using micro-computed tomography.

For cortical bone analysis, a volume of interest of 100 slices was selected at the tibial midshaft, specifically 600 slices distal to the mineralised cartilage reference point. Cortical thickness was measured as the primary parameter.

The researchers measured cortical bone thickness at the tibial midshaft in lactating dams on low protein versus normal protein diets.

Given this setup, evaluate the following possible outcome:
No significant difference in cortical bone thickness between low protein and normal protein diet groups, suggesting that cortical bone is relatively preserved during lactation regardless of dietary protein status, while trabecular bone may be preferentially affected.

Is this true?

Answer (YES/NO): NO